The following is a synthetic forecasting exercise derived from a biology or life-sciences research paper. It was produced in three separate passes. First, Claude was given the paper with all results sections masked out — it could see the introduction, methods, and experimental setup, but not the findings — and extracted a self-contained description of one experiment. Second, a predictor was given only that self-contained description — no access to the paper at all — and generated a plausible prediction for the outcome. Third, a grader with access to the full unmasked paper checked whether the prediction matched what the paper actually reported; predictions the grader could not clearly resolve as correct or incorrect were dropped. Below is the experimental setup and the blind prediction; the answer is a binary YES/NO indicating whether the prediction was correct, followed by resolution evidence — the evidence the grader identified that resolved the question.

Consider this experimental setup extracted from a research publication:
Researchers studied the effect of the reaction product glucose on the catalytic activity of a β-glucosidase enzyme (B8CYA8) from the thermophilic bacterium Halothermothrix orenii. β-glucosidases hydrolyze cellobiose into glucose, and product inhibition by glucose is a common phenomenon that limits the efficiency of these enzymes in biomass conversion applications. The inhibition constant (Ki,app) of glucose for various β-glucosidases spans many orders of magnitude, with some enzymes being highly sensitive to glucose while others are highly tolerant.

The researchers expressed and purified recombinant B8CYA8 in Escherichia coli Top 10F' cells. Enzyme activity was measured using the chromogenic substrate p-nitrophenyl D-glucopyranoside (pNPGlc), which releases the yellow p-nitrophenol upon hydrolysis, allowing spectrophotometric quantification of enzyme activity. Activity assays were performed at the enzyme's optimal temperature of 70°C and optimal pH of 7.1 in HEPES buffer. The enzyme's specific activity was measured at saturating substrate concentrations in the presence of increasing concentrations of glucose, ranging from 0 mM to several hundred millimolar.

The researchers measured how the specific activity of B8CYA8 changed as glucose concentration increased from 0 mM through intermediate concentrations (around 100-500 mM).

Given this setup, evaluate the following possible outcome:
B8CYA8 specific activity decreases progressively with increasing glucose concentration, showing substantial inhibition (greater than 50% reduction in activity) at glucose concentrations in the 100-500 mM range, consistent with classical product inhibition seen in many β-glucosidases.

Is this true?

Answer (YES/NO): NO